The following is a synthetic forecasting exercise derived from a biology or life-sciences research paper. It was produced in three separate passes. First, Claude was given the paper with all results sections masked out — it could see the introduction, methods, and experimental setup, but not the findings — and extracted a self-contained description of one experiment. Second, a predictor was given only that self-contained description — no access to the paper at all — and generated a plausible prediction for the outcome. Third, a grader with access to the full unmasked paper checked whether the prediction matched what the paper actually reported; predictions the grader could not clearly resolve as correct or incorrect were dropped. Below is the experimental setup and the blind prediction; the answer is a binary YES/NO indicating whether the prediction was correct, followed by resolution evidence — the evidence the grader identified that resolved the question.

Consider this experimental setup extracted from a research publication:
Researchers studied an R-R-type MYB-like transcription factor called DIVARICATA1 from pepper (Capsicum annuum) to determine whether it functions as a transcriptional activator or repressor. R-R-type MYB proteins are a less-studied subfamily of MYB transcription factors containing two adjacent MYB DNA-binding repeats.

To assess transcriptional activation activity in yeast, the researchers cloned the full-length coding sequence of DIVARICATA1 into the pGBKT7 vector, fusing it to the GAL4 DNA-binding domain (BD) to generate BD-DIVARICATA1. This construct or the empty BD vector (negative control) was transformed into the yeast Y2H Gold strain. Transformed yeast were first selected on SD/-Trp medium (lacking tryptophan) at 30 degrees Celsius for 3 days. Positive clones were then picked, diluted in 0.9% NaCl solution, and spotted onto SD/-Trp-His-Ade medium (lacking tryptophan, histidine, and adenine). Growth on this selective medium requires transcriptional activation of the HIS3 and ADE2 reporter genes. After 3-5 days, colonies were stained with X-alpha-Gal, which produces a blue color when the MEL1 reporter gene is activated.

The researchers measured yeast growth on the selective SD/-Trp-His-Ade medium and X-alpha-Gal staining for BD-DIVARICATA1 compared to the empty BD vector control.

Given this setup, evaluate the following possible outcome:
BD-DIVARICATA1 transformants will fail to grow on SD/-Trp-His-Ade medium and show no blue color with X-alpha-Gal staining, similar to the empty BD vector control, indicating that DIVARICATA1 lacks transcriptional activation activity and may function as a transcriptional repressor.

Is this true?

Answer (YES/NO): NO